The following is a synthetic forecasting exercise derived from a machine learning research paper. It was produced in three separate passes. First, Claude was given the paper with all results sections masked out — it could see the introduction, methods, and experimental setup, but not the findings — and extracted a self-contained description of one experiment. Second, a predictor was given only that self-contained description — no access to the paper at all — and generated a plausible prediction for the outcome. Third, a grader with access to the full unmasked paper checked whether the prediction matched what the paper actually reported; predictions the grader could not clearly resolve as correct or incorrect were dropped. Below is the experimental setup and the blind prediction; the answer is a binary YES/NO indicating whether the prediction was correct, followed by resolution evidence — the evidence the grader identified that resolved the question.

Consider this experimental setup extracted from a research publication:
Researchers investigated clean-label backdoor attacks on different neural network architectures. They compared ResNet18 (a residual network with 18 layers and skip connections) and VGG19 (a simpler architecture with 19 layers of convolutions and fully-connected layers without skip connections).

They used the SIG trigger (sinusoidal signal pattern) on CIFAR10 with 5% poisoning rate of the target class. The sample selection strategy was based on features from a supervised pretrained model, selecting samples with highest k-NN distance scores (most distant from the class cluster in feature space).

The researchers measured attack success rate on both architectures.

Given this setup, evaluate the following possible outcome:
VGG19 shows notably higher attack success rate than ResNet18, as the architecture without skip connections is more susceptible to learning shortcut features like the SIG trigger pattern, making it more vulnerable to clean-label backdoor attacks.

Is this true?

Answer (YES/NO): NO